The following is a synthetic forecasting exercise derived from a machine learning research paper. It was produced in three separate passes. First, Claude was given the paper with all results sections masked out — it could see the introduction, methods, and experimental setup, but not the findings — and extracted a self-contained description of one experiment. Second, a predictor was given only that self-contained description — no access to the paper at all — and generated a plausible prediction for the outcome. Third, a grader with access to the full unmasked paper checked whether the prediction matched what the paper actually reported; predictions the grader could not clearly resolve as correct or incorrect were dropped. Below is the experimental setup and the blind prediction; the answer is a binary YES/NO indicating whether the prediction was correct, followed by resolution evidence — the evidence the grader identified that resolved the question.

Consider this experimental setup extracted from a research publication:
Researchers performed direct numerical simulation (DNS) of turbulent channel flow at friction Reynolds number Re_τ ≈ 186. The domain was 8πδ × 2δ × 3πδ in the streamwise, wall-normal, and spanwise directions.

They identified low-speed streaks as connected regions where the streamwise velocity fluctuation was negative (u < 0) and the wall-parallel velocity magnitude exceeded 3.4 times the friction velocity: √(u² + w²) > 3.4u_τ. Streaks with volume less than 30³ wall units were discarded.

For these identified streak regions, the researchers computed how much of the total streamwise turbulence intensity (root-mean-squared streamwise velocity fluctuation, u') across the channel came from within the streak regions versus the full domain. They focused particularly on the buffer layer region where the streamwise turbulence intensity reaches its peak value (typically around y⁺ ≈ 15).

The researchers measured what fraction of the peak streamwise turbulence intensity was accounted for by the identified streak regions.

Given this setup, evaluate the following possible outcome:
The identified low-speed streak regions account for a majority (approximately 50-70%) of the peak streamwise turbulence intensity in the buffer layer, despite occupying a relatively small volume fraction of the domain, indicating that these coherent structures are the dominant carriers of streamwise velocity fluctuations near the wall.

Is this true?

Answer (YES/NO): YES